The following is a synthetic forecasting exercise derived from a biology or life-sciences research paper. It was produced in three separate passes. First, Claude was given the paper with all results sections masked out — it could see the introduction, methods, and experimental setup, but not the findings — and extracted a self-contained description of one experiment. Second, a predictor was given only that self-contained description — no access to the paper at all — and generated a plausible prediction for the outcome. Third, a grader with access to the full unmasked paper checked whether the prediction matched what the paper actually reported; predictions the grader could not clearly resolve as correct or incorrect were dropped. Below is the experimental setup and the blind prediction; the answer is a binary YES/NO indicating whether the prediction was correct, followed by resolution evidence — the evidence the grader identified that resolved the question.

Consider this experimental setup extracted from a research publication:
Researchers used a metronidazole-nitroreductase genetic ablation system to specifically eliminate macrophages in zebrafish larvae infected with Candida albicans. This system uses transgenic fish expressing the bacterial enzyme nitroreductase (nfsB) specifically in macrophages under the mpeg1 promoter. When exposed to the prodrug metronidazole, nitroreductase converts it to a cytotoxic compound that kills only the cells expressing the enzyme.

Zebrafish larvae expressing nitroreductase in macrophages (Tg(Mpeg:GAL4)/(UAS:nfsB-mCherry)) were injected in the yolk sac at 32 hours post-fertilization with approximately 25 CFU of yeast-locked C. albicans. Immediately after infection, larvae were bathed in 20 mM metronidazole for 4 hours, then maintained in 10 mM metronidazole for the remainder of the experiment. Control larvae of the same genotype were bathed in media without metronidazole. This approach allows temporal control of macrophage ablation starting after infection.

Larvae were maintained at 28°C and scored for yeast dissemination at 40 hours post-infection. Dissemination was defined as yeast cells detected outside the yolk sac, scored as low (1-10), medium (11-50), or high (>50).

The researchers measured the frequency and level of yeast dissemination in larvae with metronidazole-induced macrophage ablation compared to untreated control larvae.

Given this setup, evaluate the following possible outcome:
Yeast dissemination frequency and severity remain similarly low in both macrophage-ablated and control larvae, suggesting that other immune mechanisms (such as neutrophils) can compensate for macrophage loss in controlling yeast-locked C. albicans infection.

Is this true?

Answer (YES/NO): NO